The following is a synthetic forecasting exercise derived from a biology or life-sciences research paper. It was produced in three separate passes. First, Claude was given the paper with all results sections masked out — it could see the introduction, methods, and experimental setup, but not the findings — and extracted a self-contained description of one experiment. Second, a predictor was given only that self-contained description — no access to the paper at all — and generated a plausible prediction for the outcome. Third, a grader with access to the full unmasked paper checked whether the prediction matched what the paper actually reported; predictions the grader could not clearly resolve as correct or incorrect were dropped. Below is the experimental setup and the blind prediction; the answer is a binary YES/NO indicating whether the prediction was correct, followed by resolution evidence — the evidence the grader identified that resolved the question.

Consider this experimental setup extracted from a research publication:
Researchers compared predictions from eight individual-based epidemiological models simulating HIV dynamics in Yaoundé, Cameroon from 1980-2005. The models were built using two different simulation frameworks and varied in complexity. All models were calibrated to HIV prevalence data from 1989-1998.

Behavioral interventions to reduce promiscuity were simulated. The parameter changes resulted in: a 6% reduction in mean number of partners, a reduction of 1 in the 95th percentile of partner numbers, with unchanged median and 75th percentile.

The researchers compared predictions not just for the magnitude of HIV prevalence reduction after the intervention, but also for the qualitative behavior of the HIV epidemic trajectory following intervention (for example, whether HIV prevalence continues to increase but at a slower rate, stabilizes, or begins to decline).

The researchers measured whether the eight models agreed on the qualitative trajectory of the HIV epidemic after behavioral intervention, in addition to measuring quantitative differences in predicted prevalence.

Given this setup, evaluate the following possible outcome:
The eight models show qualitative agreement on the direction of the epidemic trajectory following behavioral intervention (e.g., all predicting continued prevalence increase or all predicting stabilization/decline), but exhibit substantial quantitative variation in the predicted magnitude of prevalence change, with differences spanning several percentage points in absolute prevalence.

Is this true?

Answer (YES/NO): NO